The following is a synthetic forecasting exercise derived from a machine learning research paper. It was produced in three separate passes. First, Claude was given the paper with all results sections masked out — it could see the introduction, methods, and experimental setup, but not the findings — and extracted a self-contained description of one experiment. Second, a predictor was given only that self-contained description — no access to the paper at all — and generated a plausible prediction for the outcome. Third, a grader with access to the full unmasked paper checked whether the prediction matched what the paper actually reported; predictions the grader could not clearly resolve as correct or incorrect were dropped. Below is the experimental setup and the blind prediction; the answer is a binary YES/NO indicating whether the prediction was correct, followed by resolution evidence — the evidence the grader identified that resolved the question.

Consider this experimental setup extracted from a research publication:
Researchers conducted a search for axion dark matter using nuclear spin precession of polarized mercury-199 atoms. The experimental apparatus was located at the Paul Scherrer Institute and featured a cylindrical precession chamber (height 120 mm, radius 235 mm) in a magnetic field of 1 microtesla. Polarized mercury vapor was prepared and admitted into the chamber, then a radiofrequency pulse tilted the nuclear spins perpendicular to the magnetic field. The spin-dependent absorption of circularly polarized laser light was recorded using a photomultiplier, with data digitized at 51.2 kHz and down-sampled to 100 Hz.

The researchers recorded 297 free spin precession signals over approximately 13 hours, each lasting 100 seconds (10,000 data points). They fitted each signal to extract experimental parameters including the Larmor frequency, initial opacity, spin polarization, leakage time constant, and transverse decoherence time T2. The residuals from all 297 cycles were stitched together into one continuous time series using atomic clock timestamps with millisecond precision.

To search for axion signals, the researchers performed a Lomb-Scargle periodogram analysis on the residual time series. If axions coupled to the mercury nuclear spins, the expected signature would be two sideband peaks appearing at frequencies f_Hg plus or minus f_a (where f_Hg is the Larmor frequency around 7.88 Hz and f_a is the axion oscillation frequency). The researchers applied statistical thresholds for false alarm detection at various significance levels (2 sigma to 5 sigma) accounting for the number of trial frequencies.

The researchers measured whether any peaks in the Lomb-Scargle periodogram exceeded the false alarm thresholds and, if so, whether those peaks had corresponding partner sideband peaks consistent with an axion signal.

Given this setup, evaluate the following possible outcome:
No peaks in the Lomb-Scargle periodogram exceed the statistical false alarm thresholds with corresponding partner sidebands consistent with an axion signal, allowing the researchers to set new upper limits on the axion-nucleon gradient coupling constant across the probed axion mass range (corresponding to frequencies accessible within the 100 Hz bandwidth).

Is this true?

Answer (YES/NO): YES